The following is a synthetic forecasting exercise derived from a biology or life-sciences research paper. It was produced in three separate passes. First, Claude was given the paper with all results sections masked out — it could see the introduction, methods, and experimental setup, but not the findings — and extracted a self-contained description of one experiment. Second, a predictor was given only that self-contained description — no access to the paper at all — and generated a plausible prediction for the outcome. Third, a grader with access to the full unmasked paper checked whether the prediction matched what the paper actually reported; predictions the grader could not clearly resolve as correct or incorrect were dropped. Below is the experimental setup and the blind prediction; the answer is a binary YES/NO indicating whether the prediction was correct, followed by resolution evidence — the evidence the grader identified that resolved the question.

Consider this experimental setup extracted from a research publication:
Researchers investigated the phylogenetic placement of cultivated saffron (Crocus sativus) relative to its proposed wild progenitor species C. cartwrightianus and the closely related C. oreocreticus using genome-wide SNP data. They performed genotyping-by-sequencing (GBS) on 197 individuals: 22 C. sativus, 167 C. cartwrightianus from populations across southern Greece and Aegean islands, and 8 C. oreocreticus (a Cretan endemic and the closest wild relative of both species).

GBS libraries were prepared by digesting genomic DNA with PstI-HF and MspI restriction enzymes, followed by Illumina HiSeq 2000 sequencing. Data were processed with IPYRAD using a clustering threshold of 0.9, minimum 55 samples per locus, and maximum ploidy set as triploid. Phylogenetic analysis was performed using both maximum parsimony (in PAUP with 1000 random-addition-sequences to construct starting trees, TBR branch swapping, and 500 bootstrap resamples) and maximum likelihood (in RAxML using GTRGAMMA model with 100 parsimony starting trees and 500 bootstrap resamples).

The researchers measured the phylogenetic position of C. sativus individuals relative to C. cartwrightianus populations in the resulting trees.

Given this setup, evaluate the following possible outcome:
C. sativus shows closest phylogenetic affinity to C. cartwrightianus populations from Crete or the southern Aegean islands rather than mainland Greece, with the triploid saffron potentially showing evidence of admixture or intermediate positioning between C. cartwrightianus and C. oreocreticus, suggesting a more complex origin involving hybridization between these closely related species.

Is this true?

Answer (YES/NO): NO